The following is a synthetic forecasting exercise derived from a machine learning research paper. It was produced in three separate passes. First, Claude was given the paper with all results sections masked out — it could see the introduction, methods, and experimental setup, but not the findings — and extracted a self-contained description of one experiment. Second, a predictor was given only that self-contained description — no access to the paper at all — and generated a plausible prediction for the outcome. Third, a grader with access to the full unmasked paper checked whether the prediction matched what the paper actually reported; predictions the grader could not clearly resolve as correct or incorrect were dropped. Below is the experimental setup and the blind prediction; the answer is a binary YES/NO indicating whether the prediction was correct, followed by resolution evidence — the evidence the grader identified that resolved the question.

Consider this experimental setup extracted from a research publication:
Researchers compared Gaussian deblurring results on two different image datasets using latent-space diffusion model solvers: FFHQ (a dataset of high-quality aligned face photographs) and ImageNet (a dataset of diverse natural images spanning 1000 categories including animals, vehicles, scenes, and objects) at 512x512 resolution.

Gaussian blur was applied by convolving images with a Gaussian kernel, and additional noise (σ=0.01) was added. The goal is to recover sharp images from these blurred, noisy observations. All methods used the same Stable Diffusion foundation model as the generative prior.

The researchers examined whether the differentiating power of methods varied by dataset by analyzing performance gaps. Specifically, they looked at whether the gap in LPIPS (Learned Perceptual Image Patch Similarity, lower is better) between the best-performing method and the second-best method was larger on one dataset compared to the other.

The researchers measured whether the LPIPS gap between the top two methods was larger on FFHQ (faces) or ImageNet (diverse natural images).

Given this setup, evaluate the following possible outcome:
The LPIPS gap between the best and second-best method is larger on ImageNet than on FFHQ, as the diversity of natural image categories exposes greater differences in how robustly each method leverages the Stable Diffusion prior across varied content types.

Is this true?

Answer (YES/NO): NO